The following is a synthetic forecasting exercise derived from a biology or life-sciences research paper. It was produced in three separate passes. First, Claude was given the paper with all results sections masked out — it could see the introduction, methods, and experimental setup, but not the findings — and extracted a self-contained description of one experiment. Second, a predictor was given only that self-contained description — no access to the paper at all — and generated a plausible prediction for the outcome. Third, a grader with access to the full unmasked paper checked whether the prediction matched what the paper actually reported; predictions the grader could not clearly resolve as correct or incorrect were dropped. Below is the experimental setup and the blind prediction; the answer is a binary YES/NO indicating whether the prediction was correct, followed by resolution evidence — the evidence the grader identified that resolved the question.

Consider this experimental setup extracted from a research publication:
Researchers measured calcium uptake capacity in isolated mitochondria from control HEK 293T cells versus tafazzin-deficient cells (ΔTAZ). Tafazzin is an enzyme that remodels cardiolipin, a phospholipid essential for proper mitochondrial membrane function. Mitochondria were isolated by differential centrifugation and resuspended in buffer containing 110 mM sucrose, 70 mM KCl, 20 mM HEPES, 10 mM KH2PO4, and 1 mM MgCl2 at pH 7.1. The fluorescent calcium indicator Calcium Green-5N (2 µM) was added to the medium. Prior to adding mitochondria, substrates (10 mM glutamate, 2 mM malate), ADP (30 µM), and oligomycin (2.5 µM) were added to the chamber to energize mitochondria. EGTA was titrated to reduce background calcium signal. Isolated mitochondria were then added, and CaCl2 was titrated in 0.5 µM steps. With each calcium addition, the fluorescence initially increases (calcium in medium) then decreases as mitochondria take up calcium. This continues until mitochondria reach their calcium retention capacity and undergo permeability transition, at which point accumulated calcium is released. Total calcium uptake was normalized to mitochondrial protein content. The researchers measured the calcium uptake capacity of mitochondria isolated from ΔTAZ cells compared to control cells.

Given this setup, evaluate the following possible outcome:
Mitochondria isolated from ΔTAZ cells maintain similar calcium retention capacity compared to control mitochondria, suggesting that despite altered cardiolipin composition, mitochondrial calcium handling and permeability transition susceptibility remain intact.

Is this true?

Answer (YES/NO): NO